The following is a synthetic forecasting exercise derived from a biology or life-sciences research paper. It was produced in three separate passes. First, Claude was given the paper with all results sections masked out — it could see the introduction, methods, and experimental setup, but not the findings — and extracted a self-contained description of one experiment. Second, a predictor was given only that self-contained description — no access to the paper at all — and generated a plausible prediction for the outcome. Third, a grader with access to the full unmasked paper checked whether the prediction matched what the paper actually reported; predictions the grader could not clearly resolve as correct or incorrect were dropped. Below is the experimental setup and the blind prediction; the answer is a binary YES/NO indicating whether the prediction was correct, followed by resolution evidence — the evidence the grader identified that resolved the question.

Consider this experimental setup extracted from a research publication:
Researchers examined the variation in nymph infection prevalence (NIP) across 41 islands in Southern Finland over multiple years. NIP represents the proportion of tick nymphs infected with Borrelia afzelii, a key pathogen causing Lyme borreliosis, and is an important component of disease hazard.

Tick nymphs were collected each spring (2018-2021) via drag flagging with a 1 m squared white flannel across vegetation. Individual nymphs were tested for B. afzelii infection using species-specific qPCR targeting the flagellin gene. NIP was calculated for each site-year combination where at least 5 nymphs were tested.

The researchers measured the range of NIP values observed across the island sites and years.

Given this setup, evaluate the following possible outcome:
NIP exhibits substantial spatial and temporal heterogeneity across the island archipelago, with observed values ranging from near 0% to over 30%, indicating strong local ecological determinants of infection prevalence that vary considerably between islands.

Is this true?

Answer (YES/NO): NO